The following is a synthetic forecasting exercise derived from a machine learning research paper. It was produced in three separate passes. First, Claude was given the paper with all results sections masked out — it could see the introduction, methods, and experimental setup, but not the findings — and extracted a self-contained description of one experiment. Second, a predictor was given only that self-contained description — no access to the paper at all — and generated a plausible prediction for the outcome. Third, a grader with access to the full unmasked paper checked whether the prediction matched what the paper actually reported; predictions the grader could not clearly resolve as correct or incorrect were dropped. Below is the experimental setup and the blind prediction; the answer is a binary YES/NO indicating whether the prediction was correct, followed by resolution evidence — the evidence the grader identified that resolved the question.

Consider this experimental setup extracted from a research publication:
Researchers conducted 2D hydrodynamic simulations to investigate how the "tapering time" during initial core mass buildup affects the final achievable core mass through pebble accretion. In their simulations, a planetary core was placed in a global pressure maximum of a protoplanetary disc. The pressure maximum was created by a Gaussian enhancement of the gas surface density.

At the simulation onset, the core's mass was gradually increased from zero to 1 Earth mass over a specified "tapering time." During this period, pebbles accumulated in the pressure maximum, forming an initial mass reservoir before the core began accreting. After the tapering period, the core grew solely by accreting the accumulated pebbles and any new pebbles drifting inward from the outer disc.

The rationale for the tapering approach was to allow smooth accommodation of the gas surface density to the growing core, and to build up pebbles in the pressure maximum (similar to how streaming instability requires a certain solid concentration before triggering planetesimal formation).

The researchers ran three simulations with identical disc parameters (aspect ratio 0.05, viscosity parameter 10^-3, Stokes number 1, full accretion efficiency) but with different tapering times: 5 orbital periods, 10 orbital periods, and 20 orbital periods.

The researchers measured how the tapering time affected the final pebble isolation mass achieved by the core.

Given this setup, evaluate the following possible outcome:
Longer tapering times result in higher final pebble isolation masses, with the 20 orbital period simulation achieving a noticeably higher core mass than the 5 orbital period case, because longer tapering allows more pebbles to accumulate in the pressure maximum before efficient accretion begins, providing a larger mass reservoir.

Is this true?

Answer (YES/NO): NO